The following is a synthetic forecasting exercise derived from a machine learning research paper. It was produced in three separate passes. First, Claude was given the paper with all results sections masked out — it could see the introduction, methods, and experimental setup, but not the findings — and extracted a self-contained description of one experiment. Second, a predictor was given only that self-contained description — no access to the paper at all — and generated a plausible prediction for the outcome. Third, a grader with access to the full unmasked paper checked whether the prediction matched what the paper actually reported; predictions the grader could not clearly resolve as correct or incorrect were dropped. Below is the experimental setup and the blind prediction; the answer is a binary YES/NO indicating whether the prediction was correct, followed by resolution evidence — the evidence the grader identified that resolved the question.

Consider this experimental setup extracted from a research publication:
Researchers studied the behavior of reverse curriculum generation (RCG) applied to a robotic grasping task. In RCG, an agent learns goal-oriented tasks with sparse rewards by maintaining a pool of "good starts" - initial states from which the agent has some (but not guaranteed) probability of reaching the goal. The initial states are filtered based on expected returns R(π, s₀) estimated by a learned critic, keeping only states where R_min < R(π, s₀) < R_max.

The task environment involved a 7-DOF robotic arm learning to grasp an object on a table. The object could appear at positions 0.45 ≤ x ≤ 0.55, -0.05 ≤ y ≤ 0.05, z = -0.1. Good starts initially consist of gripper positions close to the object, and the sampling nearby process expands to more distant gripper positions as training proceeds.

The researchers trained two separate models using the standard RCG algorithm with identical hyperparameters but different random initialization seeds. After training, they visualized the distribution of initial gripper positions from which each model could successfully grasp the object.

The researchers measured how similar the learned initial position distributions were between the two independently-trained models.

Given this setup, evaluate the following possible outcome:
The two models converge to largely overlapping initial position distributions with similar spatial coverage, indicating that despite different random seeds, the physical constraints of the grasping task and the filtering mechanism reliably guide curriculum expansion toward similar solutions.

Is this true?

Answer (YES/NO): NO